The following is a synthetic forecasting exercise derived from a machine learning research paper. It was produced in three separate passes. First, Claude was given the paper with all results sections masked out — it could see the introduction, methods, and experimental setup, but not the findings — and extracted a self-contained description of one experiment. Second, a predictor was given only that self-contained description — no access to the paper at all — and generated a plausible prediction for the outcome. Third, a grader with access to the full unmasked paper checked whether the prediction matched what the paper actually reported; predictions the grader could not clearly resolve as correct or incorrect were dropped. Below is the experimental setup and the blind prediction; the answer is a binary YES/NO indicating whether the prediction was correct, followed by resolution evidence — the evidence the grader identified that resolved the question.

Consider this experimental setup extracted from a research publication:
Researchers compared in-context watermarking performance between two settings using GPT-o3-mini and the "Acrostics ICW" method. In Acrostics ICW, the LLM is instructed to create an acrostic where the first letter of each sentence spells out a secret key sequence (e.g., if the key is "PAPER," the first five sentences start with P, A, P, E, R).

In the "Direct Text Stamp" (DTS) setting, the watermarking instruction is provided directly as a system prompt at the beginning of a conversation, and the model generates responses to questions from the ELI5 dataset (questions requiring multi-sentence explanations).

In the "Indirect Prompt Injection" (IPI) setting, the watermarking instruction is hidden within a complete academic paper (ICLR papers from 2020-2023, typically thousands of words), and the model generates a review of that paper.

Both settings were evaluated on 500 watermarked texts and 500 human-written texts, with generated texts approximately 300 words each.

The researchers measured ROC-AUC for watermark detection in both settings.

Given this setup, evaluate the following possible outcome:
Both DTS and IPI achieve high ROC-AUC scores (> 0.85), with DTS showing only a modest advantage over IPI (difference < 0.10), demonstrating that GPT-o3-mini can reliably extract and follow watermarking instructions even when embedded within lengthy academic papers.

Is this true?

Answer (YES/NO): YES